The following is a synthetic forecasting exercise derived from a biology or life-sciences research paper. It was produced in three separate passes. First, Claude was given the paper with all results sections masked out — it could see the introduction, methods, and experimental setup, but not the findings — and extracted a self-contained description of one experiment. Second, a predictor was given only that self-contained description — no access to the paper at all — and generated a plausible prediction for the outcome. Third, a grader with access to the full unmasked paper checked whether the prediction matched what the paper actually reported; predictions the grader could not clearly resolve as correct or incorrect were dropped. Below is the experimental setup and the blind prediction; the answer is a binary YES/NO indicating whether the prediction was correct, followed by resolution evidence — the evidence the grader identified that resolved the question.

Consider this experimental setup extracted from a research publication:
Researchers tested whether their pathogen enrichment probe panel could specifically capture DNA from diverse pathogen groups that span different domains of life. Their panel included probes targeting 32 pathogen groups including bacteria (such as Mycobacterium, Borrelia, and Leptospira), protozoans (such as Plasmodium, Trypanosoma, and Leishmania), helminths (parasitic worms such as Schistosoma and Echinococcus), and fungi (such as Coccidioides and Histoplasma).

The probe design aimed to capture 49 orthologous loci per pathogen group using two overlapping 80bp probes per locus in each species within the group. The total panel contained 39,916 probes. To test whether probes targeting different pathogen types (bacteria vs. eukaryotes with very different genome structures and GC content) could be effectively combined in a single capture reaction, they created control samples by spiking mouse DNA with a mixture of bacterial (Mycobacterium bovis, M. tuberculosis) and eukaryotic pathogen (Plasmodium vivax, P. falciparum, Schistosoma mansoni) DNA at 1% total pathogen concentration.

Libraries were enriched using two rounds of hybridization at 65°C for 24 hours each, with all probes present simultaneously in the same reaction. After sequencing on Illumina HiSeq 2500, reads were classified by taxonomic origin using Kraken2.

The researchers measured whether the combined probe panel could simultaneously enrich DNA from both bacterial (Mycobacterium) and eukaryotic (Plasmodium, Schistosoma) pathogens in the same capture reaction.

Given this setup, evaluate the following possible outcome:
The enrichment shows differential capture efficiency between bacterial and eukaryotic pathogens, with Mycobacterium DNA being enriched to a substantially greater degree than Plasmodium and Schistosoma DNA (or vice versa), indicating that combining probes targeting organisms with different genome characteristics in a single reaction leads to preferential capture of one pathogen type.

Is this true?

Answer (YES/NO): NO